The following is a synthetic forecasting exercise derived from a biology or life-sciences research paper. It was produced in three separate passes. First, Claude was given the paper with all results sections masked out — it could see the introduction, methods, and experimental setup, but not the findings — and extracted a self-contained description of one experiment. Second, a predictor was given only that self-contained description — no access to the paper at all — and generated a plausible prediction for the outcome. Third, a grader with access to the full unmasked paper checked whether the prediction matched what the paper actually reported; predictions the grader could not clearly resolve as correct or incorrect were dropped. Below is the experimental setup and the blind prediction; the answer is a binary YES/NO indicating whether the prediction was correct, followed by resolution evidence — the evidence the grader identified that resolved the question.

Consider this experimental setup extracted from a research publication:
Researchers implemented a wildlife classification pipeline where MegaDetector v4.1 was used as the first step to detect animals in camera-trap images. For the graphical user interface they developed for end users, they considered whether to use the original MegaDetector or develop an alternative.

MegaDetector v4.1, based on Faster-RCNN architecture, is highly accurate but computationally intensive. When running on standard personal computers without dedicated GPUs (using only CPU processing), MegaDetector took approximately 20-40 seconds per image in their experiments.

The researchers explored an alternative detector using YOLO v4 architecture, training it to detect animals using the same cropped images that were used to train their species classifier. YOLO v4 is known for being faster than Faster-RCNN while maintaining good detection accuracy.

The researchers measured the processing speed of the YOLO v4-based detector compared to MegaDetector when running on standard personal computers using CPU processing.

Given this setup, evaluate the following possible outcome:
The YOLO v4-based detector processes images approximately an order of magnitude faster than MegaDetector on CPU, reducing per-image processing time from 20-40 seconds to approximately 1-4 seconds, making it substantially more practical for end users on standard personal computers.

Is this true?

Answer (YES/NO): YES